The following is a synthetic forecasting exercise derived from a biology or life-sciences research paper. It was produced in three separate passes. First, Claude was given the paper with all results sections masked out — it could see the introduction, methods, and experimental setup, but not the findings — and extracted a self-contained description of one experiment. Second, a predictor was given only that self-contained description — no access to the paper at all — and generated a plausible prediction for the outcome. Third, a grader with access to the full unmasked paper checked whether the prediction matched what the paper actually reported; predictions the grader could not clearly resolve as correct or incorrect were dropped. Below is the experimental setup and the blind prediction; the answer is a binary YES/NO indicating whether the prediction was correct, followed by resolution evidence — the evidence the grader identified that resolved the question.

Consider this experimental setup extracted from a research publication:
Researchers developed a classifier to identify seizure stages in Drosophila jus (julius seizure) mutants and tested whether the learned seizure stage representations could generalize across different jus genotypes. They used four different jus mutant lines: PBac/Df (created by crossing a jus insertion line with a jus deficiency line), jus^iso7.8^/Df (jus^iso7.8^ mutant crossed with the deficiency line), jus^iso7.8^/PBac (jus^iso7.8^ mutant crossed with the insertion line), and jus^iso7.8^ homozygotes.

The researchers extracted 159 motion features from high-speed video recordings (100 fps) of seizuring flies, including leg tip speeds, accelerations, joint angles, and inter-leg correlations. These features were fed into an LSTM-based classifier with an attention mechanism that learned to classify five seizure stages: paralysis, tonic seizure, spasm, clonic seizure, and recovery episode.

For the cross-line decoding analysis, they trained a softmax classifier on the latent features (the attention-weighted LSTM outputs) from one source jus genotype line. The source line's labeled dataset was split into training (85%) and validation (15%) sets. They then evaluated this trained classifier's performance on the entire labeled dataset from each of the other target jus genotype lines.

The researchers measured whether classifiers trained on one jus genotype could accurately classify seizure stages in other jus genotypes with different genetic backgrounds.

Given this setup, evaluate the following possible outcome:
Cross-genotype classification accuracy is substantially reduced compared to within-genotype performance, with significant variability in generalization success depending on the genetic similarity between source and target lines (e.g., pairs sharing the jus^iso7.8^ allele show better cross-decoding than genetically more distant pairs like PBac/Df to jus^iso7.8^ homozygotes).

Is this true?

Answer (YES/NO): NO